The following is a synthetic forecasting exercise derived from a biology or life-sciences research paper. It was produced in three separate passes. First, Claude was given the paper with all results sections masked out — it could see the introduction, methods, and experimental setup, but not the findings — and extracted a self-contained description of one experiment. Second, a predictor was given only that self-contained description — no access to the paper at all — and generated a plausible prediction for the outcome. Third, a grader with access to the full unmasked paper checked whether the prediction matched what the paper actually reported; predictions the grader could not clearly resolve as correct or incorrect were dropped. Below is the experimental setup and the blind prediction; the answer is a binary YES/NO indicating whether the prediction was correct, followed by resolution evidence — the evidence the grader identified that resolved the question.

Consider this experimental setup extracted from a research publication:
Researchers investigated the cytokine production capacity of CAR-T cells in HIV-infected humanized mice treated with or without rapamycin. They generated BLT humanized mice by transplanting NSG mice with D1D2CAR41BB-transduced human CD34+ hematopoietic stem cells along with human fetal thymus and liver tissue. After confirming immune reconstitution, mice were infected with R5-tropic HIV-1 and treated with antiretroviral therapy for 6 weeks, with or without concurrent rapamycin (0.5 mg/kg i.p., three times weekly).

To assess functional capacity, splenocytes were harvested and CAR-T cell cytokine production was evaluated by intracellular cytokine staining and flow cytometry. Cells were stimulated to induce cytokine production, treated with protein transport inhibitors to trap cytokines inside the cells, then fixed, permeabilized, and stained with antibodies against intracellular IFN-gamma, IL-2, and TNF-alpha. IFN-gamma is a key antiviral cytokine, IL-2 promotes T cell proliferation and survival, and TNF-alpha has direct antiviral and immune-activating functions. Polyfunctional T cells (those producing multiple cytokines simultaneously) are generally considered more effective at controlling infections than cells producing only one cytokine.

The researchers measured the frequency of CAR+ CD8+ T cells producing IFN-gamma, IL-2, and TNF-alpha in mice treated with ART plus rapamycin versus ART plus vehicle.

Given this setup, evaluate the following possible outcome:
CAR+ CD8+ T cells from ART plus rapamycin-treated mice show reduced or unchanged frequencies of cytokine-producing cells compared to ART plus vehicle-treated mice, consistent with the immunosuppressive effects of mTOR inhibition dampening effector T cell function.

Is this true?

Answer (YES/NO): NO